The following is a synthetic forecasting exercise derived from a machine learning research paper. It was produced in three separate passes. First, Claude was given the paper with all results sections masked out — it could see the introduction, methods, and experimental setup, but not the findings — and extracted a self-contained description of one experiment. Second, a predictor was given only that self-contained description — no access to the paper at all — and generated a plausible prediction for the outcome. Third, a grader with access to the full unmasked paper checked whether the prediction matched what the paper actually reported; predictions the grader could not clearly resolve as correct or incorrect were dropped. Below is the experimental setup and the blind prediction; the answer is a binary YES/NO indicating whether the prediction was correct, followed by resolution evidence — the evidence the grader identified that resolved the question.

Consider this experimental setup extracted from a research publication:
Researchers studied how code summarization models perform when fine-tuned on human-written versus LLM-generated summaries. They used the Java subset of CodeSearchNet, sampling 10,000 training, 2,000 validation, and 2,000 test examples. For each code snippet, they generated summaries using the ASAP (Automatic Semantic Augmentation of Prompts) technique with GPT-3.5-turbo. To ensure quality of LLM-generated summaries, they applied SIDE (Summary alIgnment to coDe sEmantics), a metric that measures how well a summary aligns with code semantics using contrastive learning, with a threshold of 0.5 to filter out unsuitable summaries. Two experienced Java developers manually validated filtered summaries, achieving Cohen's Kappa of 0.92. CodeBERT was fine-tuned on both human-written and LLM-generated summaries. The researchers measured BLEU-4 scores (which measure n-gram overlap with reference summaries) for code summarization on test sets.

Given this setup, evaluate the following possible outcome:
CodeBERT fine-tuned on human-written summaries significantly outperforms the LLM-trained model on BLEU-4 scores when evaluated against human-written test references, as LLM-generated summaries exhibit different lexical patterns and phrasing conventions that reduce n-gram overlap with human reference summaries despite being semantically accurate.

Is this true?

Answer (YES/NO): NO